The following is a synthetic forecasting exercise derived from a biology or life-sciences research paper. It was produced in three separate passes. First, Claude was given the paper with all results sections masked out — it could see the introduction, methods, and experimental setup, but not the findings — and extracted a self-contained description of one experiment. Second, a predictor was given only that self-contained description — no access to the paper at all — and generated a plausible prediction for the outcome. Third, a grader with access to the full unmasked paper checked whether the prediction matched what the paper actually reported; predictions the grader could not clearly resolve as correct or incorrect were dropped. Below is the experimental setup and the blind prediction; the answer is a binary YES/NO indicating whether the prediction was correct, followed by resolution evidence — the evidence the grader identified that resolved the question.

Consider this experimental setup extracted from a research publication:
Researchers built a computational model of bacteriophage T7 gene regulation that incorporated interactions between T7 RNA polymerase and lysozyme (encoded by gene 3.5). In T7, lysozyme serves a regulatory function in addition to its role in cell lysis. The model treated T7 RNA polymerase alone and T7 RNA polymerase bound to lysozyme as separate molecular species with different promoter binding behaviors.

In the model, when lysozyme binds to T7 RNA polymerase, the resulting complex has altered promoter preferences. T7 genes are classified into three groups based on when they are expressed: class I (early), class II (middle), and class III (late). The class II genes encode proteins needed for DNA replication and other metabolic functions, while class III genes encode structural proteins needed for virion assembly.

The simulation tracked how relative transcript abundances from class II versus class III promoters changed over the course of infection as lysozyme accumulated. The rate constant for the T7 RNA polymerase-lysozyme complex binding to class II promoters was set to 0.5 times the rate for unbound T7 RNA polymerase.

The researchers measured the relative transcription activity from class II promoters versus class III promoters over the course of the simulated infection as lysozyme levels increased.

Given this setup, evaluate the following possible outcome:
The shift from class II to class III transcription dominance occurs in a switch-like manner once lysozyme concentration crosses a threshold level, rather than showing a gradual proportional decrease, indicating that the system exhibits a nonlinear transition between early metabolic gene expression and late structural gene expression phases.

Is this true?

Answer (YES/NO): NO